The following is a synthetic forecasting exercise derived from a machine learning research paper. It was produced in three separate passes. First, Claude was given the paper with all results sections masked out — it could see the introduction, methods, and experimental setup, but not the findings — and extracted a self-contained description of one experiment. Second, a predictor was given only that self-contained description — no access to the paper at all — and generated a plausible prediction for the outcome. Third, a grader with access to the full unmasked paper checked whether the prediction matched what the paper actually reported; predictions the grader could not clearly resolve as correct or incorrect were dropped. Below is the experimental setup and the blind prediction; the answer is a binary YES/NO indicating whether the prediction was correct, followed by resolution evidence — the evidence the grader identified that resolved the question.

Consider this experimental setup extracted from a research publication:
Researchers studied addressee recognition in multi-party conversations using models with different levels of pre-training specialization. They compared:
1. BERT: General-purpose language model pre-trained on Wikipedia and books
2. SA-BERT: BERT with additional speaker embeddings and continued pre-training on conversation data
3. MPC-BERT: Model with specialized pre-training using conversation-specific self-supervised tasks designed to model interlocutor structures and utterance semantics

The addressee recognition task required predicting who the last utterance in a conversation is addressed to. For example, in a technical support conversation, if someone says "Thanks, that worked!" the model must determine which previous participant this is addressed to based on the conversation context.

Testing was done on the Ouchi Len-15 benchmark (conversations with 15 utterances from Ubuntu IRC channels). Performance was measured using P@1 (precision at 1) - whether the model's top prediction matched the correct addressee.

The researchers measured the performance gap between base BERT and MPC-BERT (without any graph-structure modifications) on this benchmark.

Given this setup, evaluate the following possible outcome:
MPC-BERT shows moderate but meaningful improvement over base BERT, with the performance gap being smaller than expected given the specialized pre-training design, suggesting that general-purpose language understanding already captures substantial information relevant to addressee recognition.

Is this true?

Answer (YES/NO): NO